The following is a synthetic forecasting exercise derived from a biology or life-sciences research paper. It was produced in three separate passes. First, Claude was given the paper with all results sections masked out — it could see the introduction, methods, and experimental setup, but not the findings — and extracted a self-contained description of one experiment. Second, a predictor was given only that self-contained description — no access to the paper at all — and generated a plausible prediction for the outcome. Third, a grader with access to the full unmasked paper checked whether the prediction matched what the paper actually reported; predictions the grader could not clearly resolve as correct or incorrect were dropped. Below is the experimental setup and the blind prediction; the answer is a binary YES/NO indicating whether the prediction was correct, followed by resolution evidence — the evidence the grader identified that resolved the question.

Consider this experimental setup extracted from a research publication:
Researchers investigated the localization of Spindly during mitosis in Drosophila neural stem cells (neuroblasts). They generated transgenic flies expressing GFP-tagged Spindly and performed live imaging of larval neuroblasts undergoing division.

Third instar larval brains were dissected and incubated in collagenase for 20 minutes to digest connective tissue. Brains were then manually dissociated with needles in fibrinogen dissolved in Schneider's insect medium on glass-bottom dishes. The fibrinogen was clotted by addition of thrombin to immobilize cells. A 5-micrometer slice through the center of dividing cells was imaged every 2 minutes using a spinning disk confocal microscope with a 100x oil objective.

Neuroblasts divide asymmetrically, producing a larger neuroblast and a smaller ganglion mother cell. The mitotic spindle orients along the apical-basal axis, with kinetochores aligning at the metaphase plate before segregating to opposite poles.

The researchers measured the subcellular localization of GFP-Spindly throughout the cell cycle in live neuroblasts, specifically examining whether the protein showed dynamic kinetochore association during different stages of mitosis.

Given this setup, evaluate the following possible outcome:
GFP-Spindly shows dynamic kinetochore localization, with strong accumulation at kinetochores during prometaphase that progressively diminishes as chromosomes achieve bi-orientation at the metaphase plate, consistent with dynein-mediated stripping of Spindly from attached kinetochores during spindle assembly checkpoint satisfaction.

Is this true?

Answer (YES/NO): NO